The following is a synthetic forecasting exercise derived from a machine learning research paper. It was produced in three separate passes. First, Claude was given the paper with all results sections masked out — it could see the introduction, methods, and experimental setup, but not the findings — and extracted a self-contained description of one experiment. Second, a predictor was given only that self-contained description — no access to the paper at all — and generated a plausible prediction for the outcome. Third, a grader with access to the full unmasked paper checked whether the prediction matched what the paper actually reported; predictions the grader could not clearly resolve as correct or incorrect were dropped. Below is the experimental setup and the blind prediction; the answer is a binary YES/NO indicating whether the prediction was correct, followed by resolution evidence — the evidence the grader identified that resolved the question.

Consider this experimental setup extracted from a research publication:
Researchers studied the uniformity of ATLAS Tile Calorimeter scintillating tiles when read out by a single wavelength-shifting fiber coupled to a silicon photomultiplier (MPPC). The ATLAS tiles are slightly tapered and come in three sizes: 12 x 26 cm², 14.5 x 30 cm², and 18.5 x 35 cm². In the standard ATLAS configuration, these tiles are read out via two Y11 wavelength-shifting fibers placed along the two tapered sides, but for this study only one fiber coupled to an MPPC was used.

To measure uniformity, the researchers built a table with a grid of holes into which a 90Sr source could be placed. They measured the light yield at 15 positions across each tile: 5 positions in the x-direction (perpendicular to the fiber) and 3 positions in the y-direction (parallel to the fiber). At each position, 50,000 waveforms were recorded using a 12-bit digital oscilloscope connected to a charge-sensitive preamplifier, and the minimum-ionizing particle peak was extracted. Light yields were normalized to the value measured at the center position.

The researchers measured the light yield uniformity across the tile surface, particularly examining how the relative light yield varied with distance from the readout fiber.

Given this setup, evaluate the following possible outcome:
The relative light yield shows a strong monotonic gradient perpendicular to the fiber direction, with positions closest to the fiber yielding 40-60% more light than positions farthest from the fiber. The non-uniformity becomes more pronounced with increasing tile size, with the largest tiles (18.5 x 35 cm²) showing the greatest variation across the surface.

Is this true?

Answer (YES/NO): NO